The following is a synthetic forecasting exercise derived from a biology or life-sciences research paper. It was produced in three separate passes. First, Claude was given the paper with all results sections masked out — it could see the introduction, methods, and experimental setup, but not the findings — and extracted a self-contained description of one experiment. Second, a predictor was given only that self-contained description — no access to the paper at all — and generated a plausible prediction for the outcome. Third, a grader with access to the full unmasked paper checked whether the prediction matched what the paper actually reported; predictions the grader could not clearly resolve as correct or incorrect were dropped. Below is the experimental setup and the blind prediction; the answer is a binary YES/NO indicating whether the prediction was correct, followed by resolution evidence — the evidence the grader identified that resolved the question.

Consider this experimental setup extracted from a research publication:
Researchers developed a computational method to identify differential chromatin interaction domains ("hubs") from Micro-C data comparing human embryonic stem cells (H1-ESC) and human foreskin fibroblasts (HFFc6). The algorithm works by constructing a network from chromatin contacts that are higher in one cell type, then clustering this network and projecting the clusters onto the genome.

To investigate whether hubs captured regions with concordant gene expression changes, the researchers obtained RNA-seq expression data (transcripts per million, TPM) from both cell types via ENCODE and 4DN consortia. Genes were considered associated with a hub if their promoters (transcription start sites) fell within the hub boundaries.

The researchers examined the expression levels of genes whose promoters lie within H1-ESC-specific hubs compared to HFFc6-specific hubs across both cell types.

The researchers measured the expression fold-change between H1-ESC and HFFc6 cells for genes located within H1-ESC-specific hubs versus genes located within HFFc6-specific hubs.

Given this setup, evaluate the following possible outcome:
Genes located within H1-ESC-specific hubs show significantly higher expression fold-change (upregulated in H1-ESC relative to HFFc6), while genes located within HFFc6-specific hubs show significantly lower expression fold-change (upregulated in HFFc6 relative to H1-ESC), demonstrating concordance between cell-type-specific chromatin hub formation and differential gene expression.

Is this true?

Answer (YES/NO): YES